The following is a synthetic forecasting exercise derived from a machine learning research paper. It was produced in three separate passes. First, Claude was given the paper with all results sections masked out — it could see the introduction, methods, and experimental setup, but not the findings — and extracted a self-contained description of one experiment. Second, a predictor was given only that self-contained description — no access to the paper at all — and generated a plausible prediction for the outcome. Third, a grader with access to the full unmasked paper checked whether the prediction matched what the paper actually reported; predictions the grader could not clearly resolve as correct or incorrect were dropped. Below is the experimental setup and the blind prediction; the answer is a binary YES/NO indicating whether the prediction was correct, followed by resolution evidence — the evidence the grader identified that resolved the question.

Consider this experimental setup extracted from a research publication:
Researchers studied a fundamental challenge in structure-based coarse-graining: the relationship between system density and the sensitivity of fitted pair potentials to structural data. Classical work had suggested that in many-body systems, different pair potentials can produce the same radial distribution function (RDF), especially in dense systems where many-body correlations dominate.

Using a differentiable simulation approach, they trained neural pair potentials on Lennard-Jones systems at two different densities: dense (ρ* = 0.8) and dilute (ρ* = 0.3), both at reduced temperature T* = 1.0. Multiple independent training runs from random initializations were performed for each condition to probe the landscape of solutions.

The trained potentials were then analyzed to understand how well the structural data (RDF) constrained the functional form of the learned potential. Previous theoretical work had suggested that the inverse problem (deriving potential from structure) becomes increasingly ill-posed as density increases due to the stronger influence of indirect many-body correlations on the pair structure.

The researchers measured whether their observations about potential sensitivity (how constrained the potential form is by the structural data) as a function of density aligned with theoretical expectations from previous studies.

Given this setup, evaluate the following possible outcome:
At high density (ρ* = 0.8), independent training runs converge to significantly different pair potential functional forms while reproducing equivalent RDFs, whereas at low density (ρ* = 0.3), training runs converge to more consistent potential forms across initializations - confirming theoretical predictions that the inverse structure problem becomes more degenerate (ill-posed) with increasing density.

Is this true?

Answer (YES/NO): YES